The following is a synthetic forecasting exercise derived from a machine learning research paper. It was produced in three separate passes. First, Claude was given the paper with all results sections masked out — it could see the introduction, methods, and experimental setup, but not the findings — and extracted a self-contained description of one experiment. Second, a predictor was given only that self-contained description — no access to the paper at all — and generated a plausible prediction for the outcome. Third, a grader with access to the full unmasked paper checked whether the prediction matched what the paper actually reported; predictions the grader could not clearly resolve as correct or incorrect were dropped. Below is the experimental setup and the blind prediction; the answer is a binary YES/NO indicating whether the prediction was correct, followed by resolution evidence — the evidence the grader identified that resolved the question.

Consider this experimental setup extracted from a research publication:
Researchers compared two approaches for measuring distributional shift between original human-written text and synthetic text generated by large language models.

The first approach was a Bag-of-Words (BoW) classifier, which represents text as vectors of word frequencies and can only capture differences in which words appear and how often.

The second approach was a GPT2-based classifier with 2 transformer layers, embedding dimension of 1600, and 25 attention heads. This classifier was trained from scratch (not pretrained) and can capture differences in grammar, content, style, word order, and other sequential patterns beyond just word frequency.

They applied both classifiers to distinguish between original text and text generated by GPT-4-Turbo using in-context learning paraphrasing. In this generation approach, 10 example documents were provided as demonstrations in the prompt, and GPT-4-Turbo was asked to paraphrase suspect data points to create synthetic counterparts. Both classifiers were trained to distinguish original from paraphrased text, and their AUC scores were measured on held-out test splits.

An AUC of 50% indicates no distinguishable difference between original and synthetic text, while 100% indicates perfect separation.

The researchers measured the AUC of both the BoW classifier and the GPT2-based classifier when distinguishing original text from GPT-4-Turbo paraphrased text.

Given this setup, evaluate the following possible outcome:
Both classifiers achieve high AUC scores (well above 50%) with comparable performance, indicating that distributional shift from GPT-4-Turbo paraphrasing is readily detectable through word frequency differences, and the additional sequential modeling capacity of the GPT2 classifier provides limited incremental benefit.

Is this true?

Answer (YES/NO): NO